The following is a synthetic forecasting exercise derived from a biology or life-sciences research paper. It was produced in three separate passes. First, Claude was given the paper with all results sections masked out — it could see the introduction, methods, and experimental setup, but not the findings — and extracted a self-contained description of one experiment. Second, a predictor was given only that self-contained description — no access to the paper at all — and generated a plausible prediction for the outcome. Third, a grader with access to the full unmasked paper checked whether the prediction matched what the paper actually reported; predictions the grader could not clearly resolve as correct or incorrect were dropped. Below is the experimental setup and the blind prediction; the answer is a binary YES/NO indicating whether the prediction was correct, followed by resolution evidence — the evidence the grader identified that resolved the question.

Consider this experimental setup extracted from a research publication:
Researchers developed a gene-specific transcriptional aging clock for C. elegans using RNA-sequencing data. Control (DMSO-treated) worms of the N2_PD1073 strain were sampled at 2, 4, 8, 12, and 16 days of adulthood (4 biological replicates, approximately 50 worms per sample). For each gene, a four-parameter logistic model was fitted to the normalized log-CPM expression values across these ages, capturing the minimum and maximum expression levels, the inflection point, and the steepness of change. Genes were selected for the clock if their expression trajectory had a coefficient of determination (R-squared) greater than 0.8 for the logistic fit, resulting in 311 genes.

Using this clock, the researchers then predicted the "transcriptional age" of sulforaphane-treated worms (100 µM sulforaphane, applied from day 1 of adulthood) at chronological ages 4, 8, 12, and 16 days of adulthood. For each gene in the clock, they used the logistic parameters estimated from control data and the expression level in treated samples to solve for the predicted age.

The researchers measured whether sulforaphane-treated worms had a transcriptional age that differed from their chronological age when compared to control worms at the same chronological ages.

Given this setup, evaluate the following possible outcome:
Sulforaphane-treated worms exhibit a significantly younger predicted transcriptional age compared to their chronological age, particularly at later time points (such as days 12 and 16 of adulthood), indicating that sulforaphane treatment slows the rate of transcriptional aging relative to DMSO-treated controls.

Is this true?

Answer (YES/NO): YES